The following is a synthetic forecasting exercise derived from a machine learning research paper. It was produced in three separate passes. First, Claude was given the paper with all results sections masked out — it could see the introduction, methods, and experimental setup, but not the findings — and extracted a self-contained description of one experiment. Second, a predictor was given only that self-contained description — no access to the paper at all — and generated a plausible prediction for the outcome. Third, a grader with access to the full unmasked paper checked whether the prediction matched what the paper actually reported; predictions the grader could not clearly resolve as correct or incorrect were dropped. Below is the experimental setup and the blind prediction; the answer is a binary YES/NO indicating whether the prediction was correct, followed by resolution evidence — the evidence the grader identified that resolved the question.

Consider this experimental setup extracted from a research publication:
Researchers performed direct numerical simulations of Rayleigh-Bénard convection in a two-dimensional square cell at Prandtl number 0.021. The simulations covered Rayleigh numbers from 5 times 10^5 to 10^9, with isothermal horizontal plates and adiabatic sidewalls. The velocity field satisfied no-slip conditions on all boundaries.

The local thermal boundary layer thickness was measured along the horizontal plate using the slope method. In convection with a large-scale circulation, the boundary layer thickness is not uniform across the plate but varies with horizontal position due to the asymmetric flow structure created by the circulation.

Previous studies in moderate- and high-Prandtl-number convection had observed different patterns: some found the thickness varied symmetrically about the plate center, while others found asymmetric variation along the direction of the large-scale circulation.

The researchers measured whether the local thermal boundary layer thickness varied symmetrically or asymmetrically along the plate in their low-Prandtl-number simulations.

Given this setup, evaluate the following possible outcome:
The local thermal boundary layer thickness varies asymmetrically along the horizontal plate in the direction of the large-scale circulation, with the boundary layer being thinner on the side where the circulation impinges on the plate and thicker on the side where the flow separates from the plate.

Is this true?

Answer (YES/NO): YES